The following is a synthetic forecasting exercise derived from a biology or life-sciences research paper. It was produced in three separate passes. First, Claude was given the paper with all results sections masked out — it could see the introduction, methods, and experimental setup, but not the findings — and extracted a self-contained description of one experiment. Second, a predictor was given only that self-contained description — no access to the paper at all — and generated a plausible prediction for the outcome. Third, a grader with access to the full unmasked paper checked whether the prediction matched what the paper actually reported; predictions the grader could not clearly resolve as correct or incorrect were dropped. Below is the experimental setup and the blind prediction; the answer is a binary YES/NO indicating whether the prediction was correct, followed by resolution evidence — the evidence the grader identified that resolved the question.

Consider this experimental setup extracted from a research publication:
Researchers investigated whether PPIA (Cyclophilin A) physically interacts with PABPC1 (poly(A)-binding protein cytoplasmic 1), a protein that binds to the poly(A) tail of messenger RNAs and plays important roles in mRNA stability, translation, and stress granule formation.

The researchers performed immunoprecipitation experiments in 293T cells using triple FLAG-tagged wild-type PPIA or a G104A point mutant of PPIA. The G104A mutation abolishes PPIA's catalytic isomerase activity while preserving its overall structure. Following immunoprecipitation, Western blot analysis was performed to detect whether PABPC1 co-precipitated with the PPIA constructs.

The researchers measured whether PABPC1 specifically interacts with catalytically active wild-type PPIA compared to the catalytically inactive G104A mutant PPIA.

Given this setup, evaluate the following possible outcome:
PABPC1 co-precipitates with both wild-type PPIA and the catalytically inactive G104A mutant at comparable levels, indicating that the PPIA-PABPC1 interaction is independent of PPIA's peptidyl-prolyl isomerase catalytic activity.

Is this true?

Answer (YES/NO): NO